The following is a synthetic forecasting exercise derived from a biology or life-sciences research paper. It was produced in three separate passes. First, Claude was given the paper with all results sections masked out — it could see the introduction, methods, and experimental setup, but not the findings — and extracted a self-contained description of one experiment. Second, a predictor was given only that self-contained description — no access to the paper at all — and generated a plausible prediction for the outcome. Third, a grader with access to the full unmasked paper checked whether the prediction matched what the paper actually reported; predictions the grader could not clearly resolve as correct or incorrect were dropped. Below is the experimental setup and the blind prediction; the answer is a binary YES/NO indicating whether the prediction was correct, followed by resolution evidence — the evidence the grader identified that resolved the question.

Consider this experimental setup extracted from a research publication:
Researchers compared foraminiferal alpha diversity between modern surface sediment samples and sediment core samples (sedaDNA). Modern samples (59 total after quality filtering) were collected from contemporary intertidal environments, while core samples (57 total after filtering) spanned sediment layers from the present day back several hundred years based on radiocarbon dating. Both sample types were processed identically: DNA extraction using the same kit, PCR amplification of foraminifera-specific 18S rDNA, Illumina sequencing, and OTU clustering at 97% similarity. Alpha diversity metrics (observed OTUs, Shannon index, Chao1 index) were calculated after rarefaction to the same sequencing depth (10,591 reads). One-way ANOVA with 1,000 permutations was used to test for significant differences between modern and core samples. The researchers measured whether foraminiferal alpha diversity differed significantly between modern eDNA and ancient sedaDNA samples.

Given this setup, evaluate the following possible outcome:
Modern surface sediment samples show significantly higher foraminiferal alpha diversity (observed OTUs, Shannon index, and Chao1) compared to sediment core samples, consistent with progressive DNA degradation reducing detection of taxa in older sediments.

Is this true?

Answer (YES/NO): NO